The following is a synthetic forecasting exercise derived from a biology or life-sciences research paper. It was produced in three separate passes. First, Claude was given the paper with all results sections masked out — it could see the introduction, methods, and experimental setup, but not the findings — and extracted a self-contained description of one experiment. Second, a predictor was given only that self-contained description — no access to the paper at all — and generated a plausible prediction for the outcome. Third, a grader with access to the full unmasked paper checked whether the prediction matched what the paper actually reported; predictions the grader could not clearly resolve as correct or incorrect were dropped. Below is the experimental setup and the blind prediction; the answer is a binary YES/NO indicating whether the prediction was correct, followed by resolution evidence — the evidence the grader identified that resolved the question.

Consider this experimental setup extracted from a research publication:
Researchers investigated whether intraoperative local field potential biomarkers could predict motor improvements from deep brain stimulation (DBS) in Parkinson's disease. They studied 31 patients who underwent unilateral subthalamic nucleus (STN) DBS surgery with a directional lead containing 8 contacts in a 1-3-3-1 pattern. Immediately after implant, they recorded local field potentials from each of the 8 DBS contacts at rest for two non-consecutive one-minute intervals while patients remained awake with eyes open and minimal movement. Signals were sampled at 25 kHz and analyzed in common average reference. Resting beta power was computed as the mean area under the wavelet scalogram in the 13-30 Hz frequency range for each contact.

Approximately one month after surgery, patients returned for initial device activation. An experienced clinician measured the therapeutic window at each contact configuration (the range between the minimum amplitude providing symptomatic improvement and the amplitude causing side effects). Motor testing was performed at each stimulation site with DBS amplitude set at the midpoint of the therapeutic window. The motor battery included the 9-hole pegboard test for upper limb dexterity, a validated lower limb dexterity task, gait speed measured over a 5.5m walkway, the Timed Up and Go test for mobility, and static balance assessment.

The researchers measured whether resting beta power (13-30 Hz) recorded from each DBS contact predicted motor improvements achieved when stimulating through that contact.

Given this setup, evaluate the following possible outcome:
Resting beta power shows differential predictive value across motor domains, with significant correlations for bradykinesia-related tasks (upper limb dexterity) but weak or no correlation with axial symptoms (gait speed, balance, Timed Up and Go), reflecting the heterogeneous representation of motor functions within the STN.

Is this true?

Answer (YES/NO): NO